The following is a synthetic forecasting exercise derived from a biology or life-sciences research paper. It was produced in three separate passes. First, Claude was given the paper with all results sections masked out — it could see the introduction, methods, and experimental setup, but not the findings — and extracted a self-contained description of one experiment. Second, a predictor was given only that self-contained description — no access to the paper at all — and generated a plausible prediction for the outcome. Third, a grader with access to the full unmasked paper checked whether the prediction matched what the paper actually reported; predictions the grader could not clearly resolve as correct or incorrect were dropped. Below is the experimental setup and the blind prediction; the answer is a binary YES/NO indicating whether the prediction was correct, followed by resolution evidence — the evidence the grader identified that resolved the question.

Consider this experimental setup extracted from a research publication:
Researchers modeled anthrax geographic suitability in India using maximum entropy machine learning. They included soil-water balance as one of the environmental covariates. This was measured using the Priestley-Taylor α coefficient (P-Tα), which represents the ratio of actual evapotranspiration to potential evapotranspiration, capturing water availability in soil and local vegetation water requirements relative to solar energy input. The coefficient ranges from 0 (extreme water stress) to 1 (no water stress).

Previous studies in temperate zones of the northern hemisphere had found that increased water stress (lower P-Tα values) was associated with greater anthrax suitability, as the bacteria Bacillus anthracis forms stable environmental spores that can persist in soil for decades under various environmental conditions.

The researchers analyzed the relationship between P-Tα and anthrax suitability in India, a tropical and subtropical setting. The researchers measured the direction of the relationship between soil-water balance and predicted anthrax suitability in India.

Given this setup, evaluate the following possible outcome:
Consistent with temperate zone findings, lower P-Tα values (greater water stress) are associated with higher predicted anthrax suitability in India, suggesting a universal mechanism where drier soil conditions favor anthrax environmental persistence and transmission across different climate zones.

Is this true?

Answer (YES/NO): NO